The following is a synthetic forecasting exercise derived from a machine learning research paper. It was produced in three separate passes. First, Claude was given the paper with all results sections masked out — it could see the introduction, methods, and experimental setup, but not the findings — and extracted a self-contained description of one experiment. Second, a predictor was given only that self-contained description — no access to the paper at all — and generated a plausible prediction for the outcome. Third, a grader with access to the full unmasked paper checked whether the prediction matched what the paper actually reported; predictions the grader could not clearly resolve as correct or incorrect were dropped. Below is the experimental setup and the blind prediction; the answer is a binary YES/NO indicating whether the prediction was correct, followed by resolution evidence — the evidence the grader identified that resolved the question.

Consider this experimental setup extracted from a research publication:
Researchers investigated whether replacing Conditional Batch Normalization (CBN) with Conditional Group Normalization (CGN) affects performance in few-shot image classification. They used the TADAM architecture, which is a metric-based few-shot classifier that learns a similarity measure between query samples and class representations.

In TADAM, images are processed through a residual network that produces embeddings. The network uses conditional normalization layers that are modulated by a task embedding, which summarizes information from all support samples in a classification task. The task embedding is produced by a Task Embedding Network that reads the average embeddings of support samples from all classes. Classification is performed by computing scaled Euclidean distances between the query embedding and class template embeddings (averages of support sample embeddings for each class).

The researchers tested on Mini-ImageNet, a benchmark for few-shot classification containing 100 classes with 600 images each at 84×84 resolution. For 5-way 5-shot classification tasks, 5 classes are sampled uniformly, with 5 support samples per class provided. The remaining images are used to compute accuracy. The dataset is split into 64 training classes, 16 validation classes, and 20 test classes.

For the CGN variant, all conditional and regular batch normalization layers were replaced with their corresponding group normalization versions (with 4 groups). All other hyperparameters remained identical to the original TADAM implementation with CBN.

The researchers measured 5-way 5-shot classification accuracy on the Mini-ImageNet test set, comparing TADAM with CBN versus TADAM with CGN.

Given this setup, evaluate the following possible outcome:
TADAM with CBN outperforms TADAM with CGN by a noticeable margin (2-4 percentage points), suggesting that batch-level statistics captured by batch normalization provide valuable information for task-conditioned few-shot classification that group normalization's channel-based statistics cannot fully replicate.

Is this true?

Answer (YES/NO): YES